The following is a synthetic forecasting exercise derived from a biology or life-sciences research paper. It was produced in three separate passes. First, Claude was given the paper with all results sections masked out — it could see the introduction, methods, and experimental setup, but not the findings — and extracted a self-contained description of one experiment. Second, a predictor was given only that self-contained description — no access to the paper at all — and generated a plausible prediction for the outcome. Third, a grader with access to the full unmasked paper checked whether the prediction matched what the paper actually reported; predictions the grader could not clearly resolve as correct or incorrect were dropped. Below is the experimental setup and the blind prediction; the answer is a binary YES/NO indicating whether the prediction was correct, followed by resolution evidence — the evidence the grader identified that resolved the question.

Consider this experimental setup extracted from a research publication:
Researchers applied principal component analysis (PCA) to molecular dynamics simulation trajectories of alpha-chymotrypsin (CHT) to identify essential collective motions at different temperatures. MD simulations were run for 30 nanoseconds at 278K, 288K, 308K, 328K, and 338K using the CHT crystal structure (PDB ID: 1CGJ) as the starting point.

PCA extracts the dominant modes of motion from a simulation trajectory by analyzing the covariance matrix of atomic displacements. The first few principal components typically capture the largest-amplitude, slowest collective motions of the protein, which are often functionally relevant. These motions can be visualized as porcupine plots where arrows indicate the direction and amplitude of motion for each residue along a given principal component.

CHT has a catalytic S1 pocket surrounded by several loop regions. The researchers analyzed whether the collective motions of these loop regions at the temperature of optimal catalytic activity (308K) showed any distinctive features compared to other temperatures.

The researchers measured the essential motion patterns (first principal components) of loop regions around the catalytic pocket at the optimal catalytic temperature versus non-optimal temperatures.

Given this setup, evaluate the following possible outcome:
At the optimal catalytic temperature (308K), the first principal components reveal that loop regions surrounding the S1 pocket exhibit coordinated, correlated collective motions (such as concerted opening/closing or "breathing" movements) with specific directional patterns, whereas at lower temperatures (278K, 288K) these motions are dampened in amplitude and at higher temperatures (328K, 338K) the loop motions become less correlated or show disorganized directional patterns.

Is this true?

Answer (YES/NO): YES